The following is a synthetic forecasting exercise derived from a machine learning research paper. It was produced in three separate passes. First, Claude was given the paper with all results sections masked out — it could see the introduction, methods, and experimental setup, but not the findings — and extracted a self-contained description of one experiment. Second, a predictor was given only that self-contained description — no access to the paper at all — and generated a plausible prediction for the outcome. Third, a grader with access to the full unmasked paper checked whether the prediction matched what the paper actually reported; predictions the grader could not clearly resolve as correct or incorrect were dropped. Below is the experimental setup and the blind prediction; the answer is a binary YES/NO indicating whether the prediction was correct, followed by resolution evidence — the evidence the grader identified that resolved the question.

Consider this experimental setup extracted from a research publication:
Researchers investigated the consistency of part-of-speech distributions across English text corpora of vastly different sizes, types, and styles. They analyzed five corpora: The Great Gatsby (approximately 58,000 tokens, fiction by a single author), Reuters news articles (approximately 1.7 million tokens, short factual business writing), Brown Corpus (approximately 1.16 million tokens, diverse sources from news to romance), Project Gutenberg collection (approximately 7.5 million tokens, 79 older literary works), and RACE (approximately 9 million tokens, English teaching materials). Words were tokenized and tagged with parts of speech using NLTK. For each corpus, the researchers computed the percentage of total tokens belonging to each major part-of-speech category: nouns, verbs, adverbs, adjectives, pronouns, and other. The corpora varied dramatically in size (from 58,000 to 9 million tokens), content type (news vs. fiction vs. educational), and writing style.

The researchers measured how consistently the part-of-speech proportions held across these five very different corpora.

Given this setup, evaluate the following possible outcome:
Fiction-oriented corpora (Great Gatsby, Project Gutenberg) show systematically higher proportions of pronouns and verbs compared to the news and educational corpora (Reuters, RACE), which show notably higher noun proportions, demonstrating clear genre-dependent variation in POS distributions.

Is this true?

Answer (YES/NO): NO